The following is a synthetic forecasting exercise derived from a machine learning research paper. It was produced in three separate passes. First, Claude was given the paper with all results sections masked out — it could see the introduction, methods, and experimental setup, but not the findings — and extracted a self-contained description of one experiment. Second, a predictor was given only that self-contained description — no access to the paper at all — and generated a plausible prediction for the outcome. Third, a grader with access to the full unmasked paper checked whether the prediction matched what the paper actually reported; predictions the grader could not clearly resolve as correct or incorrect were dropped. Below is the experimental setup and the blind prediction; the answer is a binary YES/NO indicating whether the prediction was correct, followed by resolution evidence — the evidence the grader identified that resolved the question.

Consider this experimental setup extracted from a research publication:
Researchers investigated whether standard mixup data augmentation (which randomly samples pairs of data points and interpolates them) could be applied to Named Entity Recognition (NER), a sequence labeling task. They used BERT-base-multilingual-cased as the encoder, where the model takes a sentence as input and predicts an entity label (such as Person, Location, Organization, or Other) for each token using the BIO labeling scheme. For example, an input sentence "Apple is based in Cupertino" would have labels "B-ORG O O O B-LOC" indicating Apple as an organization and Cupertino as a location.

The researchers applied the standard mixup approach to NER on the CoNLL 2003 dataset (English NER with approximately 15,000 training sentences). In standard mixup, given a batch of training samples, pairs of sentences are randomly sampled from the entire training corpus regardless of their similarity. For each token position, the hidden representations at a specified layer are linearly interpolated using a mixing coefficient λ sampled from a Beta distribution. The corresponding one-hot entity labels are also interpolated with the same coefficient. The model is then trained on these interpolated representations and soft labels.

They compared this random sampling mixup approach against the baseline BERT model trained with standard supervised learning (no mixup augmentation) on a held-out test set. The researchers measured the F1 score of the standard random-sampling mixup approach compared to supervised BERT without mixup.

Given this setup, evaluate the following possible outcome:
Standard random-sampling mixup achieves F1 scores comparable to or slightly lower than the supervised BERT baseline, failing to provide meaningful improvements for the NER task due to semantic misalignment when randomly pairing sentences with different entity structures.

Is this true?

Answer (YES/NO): YES